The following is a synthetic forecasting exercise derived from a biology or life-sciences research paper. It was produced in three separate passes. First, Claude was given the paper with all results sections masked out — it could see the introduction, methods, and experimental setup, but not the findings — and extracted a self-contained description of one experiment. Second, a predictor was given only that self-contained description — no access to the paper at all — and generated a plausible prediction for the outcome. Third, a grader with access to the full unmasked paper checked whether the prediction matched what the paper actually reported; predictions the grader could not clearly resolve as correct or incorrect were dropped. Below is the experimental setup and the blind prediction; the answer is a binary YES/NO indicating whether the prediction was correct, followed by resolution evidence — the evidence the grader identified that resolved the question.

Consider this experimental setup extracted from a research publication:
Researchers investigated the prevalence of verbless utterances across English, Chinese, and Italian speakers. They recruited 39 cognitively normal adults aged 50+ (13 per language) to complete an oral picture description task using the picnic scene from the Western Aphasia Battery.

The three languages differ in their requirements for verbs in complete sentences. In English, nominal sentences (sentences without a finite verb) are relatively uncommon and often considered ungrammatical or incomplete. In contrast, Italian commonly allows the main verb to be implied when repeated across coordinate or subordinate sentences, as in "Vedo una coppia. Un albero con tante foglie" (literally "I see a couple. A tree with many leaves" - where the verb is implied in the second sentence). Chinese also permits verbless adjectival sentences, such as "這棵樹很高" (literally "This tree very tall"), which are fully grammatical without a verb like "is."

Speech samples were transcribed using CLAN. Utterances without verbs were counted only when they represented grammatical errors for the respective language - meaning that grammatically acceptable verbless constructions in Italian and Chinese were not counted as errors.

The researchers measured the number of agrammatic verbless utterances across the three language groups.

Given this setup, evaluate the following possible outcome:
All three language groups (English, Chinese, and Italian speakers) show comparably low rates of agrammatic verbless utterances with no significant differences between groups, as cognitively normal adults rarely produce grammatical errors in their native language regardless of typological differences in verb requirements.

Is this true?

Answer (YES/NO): YES